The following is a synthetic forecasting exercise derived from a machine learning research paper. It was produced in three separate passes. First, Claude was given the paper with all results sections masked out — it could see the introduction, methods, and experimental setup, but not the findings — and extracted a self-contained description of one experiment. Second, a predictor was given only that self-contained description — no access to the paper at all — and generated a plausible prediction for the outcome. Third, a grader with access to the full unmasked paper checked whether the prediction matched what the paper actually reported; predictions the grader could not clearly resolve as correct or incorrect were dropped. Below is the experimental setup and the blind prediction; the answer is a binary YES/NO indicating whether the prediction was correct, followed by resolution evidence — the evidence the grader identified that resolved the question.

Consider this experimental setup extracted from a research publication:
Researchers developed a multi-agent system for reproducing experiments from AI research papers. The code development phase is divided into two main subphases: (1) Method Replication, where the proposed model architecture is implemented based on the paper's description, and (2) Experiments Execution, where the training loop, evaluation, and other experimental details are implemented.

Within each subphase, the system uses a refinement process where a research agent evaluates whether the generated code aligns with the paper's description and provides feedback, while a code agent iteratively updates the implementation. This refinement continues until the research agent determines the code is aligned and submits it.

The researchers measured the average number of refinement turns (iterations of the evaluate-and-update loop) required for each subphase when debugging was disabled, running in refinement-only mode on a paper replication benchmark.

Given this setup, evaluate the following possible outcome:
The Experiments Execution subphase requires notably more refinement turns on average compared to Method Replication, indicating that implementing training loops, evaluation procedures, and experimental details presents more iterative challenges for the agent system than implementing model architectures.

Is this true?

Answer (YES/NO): NO